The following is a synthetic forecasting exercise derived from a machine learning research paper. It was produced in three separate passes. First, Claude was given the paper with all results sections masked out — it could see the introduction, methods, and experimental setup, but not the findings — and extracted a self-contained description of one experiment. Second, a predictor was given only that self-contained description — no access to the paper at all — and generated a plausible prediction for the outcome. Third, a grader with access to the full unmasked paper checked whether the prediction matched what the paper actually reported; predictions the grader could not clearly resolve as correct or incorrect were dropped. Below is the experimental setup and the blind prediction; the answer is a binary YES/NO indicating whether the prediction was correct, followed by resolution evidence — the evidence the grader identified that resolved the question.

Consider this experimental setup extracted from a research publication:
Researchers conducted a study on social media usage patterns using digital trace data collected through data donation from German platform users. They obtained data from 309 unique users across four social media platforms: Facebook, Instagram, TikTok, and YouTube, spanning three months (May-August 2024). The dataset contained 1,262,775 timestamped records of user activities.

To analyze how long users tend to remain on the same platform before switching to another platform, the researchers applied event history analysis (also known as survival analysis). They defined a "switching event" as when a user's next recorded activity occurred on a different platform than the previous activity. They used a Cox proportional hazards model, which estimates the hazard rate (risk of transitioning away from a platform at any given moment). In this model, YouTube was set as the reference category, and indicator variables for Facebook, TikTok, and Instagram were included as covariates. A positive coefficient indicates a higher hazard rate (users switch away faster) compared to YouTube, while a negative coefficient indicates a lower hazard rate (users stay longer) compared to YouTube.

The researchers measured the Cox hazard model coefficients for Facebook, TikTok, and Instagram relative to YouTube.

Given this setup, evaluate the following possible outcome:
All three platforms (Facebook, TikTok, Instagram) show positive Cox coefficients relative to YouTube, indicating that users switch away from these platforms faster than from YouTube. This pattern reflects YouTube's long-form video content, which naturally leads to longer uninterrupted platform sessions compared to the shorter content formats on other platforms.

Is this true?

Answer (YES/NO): NO